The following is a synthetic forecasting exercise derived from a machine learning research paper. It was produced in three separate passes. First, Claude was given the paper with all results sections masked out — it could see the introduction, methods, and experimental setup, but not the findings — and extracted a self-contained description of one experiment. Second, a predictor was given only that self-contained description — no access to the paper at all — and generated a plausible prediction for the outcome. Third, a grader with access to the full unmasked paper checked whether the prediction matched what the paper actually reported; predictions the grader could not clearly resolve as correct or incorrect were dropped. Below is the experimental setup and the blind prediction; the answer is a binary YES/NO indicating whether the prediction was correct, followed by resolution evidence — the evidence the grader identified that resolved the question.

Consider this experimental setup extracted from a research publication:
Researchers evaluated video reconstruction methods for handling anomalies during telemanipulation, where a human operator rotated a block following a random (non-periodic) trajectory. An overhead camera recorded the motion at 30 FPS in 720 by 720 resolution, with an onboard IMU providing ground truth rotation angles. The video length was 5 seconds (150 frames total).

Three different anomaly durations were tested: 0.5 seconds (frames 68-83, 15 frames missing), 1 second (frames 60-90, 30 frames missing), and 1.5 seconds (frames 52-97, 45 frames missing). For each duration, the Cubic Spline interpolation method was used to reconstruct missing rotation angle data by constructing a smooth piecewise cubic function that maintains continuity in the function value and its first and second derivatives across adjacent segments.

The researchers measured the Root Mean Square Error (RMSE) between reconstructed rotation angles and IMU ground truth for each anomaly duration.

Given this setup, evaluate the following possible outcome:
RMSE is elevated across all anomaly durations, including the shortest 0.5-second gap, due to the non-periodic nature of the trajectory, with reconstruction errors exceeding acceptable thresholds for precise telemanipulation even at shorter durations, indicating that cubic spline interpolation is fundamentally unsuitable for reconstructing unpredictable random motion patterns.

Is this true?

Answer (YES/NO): NO